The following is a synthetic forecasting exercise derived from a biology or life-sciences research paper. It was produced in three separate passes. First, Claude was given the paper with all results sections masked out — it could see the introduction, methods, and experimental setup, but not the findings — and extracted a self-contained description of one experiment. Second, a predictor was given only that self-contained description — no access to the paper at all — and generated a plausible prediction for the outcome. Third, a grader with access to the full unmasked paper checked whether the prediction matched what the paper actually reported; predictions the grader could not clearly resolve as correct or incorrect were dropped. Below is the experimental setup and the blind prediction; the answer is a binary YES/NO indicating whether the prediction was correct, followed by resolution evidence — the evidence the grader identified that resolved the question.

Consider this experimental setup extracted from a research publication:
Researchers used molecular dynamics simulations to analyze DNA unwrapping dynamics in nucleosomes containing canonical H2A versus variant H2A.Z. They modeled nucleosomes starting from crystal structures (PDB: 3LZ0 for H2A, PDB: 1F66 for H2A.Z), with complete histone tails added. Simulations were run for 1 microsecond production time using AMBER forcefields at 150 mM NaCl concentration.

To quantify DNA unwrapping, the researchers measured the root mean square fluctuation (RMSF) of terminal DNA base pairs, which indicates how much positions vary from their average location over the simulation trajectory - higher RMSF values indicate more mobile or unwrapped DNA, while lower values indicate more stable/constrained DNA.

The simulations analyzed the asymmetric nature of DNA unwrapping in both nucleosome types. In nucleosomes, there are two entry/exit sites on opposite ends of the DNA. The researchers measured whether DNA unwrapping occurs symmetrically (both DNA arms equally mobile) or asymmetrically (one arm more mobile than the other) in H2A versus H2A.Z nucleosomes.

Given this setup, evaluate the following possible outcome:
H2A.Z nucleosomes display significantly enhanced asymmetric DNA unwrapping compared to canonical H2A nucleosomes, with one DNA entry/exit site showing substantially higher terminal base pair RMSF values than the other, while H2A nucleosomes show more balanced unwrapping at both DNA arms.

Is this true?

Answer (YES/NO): YES